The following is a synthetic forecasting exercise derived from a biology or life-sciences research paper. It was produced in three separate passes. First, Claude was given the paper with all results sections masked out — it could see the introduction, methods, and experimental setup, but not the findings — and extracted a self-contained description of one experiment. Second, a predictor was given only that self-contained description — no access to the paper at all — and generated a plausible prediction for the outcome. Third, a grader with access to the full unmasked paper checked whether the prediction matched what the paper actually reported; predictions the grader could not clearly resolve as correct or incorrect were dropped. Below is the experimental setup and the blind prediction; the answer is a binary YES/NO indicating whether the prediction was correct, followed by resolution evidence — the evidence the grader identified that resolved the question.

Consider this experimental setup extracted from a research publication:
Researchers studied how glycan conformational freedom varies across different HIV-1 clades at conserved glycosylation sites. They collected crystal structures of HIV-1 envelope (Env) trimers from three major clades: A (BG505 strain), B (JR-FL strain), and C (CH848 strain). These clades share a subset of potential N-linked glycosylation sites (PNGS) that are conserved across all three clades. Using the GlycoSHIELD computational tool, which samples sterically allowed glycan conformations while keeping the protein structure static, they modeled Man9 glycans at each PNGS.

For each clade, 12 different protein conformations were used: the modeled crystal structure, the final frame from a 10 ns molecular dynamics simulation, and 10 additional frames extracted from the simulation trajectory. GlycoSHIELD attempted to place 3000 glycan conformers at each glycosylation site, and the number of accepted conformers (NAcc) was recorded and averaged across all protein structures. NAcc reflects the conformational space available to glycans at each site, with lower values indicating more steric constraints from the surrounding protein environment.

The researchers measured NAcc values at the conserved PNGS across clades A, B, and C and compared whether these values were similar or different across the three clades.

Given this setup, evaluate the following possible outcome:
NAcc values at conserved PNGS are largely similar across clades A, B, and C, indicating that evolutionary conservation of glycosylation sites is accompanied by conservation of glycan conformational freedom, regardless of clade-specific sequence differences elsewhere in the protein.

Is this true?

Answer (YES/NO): NO